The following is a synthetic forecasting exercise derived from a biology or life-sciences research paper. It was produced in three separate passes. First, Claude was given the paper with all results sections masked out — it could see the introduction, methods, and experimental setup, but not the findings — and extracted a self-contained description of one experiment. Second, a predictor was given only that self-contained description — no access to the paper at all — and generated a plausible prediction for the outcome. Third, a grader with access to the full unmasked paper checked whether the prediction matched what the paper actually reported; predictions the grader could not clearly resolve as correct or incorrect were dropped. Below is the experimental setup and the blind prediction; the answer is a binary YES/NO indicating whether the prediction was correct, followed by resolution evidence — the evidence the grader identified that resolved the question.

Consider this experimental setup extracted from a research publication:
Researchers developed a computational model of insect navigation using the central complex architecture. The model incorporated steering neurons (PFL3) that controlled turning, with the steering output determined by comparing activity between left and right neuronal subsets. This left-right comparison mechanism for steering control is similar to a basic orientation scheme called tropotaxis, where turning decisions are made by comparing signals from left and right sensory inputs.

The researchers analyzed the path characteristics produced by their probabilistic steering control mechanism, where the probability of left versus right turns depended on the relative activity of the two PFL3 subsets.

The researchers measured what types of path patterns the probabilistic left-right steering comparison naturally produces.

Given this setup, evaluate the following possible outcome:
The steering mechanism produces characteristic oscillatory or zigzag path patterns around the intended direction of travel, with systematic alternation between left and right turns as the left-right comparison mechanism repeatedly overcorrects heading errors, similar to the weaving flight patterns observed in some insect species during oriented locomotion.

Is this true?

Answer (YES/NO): YES